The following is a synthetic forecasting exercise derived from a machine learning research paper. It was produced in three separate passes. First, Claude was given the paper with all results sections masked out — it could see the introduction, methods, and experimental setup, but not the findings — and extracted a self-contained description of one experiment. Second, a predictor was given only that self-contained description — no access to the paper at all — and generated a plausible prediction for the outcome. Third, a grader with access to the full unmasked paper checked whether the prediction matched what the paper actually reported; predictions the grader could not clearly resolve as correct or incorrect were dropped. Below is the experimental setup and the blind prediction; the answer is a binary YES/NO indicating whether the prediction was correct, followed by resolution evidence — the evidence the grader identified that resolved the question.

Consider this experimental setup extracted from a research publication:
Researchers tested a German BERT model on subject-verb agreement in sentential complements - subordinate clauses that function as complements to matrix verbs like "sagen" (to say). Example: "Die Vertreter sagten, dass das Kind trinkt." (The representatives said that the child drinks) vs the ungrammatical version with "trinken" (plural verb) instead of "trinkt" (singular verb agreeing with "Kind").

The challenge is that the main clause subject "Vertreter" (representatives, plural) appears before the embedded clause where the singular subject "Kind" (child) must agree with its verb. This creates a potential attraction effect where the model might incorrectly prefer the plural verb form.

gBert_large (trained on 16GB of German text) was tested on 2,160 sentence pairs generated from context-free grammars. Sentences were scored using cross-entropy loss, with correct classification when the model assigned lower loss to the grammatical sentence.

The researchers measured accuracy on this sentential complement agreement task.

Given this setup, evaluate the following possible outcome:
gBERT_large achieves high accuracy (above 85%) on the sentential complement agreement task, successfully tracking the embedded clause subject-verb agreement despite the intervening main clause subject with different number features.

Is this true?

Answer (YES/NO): YES